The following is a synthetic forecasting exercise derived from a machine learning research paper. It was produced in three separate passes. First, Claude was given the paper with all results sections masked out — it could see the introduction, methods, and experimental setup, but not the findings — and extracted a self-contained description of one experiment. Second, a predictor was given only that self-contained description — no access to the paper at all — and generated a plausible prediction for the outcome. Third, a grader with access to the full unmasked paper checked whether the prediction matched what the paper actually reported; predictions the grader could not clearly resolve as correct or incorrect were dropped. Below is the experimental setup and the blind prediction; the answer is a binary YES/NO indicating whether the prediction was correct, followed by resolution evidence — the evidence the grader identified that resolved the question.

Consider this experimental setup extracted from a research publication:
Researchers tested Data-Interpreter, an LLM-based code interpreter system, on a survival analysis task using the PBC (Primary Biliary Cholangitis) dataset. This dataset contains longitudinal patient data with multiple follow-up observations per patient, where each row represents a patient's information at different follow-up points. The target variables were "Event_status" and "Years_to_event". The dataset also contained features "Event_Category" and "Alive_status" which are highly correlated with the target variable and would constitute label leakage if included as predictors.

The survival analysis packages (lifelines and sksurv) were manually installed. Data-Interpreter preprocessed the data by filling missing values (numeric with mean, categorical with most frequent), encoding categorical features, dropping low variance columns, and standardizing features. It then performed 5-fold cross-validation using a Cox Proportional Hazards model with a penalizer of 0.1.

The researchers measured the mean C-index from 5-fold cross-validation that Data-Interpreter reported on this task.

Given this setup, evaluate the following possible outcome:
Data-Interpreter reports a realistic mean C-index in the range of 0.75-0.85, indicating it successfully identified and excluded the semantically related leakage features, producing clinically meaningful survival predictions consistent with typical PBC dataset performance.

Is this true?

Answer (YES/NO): NO